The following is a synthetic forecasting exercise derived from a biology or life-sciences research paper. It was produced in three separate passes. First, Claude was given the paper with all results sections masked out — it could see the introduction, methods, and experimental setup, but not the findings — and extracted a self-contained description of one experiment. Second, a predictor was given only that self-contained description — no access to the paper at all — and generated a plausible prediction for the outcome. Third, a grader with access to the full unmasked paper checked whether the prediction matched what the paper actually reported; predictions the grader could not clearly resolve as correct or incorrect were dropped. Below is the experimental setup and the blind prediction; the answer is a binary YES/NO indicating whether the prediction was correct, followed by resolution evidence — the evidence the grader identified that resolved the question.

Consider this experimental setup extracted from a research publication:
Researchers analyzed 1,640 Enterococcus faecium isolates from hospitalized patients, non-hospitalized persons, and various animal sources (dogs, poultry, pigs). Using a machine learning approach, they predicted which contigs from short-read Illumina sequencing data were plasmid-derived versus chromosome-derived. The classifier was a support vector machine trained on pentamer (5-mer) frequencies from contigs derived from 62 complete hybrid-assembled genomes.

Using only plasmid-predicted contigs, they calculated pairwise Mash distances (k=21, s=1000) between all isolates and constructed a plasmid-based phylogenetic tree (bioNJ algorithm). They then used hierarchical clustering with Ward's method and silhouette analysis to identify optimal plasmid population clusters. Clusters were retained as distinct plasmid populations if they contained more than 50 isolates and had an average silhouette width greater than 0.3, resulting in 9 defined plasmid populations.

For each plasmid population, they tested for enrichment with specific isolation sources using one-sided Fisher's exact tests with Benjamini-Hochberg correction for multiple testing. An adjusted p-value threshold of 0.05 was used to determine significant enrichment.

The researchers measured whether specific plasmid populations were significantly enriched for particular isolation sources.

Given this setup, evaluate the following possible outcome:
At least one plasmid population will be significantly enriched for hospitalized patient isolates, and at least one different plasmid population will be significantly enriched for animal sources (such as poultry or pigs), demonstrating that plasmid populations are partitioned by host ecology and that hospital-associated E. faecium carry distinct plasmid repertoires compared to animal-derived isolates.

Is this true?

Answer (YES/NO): YES